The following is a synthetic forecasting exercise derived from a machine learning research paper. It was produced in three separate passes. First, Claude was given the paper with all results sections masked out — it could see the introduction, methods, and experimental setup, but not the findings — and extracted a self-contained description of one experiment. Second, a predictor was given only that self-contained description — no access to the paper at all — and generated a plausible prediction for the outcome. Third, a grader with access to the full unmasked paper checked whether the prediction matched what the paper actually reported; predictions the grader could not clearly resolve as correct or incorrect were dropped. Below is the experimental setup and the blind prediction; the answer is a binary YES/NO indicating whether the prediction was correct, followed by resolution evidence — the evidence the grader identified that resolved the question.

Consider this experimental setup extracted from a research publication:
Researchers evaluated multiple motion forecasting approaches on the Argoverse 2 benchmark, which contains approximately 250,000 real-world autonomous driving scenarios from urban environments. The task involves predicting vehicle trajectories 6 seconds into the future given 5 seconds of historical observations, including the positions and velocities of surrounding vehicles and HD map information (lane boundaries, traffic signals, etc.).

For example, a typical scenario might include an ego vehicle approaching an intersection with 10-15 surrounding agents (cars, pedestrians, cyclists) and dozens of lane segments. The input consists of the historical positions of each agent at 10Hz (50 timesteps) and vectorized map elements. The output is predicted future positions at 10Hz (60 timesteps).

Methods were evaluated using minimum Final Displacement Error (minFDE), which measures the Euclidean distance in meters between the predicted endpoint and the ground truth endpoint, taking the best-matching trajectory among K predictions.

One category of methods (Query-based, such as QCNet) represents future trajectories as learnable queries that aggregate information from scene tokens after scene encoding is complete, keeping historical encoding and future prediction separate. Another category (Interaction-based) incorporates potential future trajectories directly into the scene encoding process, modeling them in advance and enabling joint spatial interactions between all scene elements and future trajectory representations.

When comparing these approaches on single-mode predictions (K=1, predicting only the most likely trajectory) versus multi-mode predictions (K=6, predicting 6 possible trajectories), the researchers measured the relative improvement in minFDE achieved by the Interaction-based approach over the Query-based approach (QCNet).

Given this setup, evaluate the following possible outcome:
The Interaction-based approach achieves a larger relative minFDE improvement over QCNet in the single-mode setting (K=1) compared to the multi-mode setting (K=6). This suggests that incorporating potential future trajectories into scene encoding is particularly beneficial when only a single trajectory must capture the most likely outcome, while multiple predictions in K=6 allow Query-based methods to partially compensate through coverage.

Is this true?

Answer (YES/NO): YES